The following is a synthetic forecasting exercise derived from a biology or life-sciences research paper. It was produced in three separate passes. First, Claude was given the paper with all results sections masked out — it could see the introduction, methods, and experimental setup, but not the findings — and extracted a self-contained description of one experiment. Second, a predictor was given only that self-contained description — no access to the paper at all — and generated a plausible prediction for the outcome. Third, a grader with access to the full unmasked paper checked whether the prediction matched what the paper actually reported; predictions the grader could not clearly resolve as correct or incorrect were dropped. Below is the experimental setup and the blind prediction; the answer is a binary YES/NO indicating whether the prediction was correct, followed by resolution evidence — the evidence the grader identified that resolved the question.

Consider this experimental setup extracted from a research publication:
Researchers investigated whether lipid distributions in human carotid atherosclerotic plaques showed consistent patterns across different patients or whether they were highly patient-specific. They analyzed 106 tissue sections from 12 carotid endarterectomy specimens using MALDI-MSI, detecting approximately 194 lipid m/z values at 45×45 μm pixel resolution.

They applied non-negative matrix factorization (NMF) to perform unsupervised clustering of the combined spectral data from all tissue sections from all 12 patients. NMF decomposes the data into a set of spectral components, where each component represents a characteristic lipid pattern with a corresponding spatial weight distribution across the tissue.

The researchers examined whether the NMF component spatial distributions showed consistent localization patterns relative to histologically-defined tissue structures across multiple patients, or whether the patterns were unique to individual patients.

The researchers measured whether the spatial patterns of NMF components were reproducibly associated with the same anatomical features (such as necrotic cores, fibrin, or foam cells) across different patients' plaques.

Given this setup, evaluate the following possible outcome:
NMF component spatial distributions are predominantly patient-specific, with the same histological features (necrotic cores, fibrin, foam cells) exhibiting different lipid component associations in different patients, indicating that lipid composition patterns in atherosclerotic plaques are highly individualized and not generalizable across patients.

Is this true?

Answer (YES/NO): NO